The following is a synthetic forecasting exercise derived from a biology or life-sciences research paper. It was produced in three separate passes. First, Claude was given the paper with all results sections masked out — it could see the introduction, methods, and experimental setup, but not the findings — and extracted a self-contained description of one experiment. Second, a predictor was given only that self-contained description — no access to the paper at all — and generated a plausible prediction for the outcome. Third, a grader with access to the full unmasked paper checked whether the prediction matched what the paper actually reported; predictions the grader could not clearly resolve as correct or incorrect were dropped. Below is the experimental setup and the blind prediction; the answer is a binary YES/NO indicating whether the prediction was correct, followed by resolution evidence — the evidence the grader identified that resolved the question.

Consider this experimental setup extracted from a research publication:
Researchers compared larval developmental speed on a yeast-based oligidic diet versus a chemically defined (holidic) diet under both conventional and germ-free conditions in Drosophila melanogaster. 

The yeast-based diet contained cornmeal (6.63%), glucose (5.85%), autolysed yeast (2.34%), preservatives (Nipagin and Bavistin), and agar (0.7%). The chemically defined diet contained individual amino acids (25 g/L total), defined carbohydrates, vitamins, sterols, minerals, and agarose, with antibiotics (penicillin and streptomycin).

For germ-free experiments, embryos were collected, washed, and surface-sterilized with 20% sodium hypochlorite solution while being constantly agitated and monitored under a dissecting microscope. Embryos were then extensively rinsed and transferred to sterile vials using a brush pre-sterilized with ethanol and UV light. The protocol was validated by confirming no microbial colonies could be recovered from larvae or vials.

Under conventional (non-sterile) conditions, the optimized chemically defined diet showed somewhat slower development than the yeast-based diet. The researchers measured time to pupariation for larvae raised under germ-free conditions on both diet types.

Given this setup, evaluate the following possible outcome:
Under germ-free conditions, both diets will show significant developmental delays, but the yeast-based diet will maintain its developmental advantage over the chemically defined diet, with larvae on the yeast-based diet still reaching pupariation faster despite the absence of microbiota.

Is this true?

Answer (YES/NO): NO